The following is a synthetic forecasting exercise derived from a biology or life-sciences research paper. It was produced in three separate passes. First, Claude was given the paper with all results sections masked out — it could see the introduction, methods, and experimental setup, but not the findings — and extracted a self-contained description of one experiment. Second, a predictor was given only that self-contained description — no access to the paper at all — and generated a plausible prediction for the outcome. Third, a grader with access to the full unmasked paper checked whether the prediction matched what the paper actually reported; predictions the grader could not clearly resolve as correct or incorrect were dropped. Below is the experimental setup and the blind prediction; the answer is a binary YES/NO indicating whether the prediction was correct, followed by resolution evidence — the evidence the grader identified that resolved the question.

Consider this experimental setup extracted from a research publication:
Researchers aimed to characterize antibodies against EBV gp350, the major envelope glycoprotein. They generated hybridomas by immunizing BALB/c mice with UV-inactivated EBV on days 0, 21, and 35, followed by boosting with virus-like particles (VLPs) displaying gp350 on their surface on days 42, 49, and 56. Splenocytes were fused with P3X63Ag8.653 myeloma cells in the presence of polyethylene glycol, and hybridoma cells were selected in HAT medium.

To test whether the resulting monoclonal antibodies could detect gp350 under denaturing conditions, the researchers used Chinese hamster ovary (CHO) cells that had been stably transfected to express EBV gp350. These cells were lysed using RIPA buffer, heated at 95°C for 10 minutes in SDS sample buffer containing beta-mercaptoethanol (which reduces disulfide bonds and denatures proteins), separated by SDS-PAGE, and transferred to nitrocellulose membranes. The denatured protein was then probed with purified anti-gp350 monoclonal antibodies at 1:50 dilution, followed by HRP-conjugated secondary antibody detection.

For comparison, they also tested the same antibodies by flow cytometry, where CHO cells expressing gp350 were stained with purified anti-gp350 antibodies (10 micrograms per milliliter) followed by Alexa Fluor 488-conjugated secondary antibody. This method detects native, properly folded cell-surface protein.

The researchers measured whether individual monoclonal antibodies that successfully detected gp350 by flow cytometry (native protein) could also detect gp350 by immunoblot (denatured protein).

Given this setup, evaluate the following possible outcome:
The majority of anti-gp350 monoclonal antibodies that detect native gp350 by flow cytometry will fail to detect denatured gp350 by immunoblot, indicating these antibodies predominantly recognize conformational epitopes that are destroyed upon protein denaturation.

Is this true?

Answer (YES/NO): NO